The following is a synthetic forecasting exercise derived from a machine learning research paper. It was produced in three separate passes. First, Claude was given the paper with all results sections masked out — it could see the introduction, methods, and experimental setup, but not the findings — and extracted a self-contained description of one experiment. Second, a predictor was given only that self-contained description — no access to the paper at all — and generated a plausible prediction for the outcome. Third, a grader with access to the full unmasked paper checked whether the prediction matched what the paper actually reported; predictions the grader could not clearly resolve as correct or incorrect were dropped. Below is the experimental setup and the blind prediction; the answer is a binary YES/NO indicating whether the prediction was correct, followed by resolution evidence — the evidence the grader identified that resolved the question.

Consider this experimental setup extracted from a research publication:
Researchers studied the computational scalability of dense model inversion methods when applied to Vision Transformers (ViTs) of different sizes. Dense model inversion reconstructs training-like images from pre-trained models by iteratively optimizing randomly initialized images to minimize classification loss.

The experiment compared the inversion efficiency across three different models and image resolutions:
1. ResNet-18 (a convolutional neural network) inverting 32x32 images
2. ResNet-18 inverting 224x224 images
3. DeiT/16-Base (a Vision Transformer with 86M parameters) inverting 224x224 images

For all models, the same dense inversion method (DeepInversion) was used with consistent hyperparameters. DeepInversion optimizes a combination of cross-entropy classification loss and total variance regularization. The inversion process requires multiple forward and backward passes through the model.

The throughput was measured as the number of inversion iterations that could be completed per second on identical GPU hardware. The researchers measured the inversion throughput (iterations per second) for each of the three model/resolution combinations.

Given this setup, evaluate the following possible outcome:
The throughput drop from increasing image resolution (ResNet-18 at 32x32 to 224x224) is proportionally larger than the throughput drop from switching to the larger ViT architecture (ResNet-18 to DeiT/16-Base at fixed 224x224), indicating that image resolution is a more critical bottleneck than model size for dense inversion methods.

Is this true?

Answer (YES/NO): YES